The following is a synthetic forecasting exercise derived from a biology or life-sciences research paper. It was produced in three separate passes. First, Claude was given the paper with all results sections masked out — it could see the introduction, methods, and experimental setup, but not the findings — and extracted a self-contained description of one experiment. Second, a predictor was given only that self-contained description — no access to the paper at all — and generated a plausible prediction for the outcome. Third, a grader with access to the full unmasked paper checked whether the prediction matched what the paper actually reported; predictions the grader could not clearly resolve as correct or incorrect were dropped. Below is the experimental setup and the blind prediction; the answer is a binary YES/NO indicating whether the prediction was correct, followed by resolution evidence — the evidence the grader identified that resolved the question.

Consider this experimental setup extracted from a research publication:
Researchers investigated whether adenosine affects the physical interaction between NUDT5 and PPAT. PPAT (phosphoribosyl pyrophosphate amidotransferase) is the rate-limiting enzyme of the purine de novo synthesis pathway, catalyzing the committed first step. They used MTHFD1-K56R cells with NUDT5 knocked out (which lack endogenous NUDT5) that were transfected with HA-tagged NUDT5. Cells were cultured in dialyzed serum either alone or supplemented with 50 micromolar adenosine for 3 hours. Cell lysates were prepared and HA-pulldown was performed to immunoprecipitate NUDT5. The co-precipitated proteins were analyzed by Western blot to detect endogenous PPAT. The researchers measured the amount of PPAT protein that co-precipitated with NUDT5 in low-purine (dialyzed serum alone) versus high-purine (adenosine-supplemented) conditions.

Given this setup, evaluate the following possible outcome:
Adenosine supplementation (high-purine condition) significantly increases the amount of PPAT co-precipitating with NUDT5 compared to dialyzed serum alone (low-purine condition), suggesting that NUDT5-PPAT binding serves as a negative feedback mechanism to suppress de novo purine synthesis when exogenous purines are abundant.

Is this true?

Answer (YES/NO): YES